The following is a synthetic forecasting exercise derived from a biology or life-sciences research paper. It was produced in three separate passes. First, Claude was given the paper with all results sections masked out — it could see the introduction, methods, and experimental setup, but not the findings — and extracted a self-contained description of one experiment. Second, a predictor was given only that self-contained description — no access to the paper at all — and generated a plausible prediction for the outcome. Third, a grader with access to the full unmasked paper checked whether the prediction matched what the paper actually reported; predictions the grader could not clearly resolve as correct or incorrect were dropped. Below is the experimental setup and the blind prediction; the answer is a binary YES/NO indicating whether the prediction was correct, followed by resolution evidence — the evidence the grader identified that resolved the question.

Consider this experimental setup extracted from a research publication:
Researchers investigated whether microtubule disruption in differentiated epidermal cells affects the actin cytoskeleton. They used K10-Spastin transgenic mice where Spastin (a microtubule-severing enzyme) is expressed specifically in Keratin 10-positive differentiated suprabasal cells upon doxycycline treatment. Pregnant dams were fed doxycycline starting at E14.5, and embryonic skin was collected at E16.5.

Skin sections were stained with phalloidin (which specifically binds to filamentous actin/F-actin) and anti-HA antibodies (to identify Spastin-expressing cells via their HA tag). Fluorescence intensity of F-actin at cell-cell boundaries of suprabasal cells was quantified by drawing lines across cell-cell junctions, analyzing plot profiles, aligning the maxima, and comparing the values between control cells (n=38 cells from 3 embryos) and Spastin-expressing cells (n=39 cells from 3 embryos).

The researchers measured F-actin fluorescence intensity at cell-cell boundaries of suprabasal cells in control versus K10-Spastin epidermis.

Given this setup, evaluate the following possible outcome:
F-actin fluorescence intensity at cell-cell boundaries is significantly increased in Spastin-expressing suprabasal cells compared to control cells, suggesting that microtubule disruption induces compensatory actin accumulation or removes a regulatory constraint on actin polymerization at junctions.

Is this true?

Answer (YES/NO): YES